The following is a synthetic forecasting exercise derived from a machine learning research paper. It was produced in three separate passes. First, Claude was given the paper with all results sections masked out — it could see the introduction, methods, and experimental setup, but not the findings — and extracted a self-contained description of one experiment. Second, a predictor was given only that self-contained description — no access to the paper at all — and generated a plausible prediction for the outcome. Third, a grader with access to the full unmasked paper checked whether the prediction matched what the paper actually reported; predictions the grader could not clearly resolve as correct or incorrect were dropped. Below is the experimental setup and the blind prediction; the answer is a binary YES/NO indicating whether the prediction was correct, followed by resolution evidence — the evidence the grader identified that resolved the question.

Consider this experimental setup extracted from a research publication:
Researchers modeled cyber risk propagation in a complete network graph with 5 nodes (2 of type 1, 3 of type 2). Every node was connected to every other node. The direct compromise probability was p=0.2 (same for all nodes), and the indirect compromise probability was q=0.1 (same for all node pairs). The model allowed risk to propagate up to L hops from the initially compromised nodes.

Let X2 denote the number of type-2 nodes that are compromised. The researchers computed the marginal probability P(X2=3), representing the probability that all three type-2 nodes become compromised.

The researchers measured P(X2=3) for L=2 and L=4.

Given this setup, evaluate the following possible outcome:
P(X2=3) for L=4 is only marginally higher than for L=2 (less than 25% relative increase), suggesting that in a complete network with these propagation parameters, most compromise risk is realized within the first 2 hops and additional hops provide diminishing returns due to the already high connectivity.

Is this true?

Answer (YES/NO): YES